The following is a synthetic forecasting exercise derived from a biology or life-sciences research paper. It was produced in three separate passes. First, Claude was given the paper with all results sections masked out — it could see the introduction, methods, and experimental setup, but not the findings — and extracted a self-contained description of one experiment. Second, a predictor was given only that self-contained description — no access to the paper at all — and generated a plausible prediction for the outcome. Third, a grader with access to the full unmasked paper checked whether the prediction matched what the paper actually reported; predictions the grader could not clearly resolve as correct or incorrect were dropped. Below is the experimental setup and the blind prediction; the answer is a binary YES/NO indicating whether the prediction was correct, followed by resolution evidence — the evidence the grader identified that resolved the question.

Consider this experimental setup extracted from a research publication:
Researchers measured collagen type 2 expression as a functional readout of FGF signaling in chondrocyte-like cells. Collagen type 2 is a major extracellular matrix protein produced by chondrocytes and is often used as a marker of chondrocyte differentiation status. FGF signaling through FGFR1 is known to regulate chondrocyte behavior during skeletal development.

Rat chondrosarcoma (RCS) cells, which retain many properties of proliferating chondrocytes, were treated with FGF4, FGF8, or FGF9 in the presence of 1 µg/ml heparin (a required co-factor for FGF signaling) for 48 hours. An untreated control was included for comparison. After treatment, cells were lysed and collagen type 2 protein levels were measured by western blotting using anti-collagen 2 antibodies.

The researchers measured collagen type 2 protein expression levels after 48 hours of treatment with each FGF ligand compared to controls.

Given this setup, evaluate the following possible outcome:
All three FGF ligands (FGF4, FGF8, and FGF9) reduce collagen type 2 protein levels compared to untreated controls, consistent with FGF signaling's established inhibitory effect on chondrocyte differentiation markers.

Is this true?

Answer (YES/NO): YES